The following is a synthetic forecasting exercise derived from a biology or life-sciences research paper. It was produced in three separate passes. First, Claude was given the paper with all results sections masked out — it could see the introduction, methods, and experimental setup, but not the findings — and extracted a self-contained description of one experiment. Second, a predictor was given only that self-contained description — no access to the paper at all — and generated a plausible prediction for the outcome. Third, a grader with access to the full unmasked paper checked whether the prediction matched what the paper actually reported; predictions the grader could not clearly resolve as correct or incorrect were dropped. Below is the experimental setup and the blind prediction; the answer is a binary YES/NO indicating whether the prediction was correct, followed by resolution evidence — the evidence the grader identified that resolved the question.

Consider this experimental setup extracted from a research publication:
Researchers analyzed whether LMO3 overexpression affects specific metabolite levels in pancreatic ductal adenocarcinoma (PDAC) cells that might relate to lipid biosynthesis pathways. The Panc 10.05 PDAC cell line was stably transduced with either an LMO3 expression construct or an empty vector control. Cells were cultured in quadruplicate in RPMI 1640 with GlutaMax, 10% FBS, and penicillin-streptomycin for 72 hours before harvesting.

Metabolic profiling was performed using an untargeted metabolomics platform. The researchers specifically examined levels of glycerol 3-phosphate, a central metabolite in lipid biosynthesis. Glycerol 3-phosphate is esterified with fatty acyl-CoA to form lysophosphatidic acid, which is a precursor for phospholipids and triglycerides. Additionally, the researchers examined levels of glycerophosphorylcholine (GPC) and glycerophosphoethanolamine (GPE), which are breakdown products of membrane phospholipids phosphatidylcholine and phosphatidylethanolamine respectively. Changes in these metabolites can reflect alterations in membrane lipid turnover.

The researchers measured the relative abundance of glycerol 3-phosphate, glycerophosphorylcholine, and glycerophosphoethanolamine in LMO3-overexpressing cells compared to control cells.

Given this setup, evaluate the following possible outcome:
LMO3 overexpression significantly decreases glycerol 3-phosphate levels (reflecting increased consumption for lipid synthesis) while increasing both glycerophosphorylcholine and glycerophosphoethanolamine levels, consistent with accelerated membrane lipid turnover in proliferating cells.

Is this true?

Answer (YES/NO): NO